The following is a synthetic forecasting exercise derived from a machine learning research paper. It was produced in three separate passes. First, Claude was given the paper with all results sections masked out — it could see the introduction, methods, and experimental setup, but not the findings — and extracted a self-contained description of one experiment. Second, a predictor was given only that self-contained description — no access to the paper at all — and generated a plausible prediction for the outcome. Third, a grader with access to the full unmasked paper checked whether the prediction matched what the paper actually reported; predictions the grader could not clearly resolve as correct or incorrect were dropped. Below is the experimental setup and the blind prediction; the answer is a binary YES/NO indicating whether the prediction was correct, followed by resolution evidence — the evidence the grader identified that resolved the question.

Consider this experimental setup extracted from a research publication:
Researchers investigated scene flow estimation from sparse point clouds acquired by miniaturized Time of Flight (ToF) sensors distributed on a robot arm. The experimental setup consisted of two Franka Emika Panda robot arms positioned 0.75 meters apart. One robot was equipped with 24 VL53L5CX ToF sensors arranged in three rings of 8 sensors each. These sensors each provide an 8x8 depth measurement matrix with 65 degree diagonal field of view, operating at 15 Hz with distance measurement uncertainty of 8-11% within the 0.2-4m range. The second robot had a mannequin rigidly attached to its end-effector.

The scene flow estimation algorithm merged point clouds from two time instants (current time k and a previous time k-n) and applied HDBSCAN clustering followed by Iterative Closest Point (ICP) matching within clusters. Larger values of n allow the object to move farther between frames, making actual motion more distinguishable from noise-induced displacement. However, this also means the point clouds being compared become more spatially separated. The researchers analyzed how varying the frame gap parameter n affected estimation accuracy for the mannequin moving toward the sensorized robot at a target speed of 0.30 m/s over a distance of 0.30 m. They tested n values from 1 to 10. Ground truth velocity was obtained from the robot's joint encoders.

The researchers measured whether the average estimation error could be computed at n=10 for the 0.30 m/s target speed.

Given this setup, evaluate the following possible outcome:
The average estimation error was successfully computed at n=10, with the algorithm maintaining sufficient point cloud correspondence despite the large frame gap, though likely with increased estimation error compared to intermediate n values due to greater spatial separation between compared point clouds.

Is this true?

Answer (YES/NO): NO